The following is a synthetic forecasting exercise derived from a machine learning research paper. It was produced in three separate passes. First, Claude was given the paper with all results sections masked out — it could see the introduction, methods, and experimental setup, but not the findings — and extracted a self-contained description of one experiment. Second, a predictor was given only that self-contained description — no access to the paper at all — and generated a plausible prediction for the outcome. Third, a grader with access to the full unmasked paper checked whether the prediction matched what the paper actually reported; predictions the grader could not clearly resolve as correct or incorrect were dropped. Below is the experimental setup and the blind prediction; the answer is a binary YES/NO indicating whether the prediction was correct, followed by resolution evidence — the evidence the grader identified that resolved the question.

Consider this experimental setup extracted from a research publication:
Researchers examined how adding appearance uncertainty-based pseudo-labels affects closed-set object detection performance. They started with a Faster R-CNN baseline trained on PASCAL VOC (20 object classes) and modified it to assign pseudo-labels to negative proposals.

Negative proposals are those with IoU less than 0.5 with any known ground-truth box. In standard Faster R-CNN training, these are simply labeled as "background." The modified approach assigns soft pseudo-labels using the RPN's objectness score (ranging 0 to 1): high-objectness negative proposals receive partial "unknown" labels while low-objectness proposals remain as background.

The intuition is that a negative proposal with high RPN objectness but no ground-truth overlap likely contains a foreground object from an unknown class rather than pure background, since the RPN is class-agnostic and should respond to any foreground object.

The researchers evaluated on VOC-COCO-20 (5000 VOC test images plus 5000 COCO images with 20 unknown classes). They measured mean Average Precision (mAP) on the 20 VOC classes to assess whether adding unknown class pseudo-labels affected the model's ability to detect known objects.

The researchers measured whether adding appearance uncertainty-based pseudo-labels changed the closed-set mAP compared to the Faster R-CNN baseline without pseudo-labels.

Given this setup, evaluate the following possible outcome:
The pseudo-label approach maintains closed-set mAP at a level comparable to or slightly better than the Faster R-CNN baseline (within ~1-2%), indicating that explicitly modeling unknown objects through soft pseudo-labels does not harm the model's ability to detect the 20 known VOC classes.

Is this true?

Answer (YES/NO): YES